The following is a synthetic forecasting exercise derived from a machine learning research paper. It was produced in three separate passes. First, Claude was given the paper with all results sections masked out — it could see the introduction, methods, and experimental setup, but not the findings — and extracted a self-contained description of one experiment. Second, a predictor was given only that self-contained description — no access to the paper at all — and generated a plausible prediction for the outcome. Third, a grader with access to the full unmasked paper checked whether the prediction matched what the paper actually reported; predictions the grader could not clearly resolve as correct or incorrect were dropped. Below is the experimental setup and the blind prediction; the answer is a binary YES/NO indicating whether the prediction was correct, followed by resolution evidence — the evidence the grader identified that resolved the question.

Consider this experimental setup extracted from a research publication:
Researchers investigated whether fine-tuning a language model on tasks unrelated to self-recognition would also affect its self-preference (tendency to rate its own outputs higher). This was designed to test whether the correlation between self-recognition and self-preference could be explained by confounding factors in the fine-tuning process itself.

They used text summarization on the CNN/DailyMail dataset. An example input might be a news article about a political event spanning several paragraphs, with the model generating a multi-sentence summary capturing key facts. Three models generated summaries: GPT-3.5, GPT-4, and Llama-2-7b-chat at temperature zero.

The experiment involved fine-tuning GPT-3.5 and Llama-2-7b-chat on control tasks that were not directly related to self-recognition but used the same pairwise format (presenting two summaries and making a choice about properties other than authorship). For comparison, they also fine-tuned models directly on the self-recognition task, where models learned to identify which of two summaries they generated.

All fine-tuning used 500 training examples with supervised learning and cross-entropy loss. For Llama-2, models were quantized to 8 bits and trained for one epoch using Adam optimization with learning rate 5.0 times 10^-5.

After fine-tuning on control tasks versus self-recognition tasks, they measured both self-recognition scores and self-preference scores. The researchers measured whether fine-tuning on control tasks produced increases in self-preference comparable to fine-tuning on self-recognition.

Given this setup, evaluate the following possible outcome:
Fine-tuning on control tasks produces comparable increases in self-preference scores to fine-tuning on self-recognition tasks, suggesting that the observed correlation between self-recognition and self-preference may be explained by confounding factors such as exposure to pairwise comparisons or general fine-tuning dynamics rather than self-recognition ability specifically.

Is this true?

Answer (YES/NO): NO